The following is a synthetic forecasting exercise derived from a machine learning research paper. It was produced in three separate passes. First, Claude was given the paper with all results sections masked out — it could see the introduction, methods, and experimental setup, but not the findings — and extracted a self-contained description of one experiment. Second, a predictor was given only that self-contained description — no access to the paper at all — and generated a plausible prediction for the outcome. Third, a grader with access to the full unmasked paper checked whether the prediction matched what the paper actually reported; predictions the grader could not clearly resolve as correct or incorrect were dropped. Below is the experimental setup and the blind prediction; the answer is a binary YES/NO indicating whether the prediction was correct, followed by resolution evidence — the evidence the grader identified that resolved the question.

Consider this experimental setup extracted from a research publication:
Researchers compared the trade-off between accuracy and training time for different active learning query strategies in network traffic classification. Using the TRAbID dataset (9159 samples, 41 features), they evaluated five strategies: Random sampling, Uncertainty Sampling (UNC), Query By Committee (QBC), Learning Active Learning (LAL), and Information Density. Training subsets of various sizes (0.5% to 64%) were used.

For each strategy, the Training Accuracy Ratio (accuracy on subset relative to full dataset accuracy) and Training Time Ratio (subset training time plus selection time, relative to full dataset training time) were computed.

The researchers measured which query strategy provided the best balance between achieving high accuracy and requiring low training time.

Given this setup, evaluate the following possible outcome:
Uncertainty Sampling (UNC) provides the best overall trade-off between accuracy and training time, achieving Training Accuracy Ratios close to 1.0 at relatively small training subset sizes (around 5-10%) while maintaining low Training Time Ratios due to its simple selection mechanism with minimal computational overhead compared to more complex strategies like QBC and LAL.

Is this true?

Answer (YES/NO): YES